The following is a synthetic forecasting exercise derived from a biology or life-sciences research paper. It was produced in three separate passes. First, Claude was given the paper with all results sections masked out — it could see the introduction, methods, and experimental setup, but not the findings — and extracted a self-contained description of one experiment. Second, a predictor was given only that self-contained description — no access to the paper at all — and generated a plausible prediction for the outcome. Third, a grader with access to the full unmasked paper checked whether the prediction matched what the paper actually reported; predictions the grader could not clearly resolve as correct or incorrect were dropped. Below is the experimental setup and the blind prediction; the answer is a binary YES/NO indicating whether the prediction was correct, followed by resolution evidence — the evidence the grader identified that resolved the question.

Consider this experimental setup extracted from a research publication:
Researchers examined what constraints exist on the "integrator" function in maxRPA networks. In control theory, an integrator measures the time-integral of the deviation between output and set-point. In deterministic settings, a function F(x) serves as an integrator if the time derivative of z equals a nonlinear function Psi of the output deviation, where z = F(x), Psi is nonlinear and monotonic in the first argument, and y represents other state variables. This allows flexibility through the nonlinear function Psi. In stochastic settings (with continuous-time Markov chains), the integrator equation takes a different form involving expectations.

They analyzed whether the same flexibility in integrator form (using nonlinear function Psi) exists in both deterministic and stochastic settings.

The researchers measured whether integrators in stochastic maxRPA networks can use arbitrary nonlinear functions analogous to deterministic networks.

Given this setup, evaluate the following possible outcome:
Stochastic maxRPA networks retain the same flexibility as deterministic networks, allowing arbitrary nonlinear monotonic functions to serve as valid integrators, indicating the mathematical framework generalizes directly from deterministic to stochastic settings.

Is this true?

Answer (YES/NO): NO